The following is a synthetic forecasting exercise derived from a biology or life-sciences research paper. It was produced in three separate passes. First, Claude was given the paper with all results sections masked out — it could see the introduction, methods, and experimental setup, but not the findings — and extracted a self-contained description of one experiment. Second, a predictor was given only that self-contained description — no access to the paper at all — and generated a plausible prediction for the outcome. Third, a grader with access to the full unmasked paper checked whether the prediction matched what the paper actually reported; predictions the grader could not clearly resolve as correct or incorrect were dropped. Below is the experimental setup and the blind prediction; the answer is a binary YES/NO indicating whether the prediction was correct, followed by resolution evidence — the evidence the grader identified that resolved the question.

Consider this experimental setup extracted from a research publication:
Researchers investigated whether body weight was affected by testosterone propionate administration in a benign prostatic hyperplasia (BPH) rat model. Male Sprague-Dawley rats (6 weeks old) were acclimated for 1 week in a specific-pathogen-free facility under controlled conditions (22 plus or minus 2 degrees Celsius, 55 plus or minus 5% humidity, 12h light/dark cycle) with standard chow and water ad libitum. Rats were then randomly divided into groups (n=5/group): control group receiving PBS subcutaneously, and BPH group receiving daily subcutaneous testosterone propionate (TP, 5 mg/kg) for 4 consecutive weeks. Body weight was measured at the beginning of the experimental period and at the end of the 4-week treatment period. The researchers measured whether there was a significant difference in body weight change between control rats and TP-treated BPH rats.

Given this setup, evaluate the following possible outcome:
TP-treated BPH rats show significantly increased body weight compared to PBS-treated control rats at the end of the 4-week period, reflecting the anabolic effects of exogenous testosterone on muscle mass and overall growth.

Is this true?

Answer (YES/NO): NO